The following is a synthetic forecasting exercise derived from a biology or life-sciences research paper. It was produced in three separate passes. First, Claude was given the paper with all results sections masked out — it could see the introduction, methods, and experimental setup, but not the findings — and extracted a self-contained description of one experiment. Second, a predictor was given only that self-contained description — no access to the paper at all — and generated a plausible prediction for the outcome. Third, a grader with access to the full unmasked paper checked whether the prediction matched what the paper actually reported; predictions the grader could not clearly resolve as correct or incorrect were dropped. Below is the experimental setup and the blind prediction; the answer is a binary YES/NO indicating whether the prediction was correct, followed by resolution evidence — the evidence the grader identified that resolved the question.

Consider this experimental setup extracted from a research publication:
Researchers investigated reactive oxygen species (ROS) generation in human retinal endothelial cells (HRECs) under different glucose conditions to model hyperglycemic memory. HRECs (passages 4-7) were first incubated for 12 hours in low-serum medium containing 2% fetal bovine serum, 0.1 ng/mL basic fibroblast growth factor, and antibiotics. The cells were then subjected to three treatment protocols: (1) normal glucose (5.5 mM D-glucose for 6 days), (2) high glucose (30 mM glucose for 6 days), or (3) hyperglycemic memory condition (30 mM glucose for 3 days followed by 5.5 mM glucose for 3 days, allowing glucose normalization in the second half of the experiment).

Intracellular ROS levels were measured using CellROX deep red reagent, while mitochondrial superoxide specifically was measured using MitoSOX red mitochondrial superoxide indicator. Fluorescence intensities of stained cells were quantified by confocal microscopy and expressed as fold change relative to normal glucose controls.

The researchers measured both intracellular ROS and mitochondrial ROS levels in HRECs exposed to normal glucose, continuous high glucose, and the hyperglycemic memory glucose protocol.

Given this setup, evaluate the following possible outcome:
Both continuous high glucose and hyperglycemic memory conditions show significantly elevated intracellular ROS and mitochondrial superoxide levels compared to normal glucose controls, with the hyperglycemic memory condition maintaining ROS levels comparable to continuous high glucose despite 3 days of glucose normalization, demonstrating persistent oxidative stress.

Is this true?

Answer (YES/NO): YES